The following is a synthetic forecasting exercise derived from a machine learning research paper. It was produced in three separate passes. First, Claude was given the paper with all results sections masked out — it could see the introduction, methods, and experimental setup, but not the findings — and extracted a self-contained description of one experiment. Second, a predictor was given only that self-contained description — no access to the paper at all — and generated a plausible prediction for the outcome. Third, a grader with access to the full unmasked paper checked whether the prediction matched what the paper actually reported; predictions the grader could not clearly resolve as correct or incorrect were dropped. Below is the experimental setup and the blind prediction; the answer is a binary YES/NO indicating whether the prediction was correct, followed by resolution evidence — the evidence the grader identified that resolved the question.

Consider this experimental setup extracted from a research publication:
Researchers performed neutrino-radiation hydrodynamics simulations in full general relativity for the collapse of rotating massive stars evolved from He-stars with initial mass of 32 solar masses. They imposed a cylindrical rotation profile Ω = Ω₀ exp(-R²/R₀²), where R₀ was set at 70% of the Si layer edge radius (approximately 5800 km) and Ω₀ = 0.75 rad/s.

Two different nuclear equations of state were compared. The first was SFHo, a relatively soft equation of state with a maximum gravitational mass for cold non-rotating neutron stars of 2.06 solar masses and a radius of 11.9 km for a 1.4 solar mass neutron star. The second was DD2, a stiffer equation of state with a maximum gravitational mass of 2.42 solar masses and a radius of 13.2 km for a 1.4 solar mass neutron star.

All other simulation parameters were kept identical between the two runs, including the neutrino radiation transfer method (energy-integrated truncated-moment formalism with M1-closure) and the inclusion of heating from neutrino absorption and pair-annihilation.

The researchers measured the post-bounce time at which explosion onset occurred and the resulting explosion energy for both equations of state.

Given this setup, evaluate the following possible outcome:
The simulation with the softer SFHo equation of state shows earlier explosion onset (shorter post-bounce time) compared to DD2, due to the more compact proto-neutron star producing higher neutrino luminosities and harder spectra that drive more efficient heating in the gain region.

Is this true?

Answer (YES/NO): YES